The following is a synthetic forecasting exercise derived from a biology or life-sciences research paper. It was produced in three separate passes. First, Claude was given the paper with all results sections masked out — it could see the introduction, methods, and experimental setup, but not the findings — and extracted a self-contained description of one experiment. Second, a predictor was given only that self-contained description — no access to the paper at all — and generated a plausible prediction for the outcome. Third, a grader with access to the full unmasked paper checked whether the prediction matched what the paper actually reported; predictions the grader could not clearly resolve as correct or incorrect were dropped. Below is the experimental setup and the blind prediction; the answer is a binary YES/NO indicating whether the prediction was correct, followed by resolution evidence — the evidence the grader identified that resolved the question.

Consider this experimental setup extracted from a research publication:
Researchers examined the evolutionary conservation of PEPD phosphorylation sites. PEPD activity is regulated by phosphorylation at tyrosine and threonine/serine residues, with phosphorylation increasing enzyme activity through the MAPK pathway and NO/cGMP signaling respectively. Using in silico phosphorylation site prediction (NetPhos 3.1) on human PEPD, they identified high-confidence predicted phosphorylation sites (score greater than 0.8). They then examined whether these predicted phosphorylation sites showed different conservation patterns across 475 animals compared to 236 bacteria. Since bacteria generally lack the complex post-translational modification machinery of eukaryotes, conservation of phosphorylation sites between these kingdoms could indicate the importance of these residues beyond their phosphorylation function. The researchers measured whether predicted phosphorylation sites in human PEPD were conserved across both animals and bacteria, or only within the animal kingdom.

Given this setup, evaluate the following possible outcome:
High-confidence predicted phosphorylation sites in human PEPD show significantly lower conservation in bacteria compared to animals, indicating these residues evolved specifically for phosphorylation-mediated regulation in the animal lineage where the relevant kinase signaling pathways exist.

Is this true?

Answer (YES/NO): YES